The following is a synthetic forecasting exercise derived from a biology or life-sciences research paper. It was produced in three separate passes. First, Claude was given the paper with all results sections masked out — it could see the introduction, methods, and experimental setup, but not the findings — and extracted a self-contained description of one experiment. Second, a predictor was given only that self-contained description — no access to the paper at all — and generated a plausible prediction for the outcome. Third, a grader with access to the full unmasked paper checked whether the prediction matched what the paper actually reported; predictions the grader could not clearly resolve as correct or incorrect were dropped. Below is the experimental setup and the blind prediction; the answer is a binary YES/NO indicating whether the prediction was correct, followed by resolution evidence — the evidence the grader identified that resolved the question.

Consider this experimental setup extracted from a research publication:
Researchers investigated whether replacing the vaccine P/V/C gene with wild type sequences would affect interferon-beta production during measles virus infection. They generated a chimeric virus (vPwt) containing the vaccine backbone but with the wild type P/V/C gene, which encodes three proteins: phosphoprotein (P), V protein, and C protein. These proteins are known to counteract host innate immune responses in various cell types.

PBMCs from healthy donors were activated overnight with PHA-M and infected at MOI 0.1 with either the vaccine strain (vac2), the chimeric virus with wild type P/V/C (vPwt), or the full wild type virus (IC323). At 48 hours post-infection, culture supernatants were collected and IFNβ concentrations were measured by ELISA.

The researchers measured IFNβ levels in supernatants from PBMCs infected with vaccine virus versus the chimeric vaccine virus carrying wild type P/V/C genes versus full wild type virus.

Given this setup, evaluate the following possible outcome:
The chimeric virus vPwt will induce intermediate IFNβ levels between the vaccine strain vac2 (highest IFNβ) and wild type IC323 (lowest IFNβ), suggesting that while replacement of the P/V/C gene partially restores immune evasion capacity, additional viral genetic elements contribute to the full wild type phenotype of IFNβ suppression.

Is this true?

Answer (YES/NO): YES